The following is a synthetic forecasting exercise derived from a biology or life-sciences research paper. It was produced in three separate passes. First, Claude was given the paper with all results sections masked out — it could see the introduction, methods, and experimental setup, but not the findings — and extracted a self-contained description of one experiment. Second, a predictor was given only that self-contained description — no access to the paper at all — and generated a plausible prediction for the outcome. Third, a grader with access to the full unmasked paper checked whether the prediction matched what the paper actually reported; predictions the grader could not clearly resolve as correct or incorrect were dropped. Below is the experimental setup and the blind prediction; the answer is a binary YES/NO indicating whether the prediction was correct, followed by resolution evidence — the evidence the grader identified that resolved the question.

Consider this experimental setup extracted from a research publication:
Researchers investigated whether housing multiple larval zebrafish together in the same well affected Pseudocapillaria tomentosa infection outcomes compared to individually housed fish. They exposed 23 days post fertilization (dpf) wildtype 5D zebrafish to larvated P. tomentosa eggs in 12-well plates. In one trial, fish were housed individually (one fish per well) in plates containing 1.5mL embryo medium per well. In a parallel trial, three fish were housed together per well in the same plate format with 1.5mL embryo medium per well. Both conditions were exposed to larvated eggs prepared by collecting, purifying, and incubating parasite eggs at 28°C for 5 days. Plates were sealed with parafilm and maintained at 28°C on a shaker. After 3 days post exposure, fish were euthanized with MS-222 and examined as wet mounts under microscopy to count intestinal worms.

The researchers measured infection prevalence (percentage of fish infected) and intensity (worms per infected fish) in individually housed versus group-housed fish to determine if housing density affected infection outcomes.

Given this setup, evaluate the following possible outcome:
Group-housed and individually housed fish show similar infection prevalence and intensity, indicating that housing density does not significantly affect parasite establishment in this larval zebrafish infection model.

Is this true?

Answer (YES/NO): NO